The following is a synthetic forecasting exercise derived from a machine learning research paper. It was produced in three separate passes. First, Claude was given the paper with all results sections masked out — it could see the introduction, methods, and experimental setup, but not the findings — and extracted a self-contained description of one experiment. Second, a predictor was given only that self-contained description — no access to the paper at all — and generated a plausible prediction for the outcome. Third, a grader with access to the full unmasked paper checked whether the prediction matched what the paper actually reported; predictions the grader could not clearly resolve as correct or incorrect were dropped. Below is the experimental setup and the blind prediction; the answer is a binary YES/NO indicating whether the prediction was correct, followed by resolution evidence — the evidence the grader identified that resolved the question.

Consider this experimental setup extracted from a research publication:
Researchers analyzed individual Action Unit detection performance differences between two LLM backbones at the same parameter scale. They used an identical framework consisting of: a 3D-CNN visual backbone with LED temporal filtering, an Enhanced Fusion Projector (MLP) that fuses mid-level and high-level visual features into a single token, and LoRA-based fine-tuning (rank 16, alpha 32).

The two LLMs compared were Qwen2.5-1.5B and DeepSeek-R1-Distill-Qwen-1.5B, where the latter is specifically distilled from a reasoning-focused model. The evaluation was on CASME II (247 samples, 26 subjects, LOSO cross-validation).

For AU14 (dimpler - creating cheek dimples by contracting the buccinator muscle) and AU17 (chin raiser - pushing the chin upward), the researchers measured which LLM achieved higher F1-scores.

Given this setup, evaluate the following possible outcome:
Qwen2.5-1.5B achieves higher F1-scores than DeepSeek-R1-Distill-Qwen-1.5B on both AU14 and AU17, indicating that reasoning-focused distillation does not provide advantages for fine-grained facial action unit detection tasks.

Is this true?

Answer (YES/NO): YES